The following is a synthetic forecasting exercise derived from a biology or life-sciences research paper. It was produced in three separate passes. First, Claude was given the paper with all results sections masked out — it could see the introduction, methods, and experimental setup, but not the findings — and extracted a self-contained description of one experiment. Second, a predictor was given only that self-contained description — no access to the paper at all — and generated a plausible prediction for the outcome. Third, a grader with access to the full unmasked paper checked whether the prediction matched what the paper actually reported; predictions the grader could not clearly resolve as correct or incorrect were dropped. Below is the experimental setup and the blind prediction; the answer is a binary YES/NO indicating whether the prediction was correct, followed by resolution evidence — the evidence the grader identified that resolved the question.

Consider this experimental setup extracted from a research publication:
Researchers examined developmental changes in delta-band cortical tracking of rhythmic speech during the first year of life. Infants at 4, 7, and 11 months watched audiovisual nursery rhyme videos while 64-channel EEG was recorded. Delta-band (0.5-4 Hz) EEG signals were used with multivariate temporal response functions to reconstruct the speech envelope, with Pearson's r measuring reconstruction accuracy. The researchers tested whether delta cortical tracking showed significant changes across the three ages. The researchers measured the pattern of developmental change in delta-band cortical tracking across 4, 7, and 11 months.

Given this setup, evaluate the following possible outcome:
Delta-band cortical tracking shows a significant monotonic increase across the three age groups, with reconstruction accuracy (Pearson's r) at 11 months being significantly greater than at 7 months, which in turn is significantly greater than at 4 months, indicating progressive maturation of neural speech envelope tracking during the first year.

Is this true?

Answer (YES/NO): NO